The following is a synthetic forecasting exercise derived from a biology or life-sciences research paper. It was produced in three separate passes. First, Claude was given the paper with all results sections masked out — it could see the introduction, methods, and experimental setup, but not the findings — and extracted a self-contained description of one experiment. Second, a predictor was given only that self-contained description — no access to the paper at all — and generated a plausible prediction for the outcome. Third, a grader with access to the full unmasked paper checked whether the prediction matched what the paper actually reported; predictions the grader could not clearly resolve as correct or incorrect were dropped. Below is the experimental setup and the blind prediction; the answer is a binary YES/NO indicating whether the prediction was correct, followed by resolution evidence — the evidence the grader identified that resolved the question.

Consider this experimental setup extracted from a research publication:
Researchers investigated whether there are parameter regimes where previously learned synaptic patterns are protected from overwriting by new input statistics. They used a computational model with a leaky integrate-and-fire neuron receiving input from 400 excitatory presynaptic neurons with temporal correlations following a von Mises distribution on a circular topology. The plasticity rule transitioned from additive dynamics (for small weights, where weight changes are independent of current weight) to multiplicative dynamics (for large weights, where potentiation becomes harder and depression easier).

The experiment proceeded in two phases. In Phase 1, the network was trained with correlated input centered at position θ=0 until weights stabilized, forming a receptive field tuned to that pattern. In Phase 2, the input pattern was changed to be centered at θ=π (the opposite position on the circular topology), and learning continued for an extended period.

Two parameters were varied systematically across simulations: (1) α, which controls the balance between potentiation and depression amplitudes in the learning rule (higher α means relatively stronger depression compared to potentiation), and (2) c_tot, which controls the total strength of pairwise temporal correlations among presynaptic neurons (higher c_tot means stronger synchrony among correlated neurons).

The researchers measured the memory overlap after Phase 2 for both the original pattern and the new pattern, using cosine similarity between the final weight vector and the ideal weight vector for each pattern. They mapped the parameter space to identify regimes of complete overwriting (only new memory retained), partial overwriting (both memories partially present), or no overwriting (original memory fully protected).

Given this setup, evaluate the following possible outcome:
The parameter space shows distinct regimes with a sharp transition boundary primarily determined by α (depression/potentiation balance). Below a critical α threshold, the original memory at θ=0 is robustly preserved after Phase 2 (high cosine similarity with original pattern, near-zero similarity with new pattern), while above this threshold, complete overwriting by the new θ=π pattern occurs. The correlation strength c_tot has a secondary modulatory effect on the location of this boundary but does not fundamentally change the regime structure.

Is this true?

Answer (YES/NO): NO